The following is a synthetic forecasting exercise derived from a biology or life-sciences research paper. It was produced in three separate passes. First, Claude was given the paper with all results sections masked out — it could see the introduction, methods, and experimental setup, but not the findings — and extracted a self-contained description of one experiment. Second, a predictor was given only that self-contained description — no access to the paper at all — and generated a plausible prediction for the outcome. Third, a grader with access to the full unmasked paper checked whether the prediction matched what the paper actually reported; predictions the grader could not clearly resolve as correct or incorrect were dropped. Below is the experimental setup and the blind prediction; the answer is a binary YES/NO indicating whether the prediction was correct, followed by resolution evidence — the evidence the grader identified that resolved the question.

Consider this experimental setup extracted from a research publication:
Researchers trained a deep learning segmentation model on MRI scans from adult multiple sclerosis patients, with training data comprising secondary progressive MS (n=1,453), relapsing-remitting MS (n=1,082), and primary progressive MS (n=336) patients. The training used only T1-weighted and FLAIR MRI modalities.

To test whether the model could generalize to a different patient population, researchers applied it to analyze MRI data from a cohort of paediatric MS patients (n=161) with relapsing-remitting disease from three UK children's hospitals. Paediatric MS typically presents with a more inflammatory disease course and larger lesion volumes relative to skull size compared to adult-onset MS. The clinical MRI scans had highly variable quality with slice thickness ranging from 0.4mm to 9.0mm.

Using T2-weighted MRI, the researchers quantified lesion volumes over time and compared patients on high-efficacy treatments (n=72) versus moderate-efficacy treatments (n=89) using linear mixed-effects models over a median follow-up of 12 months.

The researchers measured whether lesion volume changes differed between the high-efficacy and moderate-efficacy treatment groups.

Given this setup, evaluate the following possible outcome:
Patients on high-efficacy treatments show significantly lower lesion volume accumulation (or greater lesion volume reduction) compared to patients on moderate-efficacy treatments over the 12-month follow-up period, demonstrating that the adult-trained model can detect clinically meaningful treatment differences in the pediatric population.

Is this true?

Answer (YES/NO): YES